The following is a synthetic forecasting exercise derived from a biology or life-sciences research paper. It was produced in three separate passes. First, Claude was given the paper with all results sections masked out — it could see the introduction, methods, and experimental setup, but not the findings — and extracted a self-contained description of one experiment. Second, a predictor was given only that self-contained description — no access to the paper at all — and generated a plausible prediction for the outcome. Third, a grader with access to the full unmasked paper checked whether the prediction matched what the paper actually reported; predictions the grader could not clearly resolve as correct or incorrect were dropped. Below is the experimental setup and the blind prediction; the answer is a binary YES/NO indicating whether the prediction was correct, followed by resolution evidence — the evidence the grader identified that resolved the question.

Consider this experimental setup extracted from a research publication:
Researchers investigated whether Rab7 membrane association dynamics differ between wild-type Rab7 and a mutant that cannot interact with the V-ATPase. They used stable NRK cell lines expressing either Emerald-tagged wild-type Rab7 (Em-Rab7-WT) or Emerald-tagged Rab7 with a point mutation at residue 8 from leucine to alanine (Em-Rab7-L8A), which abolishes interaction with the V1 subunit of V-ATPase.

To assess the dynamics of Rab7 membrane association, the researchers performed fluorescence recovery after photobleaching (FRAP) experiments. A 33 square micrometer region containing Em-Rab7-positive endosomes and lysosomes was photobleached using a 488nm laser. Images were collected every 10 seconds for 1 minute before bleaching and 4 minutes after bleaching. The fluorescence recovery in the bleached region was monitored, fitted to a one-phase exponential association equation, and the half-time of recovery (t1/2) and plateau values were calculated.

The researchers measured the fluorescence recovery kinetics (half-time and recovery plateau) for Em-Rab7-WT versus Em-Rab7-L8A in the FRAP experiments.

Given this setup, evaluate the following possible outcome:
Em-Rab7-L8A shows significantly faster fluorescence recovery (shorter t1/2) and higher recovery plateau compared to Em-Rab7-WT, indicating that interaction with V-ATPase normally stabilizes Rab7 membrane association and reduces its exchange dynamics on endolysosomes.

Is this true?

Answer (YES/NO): NO